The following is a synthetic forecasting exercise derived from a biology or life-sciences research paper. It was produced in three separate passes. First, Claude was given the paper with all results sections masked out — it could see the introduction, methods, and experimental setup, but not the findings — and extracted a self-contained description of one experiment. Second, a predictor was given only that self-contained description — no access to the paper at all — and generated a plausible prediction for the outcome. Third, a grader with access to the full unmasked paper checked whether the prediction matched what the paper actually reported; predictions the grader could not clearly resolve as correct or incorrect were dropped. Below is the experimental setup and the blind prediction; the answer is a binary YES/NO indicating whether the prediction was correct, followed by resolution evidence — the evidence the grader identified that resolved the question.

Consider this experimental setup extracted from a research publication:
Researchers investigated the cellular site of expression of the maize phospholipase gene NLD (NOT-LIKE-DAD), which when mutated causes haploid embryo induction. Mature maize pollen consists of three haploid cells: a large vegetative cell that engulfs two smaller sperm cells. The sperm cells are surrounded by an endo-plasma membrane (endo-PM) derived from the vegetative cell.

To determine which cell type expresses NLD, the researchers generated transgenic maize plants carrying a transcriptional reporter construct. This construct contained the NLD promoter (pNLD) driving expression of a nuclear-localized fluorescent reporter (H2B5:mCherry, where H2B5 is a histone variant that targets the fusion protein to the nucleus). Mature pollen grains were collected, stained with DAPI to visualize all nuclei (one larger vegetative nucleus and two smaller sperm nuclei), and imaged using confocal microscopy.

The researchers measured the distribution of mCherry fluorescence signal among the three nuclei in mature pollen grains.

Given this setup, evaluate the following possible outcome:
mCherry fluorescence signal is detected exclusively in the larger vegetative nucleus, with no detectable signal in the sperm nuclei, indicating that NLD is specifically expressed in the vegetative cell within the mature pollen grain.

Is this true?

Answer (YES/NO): YES